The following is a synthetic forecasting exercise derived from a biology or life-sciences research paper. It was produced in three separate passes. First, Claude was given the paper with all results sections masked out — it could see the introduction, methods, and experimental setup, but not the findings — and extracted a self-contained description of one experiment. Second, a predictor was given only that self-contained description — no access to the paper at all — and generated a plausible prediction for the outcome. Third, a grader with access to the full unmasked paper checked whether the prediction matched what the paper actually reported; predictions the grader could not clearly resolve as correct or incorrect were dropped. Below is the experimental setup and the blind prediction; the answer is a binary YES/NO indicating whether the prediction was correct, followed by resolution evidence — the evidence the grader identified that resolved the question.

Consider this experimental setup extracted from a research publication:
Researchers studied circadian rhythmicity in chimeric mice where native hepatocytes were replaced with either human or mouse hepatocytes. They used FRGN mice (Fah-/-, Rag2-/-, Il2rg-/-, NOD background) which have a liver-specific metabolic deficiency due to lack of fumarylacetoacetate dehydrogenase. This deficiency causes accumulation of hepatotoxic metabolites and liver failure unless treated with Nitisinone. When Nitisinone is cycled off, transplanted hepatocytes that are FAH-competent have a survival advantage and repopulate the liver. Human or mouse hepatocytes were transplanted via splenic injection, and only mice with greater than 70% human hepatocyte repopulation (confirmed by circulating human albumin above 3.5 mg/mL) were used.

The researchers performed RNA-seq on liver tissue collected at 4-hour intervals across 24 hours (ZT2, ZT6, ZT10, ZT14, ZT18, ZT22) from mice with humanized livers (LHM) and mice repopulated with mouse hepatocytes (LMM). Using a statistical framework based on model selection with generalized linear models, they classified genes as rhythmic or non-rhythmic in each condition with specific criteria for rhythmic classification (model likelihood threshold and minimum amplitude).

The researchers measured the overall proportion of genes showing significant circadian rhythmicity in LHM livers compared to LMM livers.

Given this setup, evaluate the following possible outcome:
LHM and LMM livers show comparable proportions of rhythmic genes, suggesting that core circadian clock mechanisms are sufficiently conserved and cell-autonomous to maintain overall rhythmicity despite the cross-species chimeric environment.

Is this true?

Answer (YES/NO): NO